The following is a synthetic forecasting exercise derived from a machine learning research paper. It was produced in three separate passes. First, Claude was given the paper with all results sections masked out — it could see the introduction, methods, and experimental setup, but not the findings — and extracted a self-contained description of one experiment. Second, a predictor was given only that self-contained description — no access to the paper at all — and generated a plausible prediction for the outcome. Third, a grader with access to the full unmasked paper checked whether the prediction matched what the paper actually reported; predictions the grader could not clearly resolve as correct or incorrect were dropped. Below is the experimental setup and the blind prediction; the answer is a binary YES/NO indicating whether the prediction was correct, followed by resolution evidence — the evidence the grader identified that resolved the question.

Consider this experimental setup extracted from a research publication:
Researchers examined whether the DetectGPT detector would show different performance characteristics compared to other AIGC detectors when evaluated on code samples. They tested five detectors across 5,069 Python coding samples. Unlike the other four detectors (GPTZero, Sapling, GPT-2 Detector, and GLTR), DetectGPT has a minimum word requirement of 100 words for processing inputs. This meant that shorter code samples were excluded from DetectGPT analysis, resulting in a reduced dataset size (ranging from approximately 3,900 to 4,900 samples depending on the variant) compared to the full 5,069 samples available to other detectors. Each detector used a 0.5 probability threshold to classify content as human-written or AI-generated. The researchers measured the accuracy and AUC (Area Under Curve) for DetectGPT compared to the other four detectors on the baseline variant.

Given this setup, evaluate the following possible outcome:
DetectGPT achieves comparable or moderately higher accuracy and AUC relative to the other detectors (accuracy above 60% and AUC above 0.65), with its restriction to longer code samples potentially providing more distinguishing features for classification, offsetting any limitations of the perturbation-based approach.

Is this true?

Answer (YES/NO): NO